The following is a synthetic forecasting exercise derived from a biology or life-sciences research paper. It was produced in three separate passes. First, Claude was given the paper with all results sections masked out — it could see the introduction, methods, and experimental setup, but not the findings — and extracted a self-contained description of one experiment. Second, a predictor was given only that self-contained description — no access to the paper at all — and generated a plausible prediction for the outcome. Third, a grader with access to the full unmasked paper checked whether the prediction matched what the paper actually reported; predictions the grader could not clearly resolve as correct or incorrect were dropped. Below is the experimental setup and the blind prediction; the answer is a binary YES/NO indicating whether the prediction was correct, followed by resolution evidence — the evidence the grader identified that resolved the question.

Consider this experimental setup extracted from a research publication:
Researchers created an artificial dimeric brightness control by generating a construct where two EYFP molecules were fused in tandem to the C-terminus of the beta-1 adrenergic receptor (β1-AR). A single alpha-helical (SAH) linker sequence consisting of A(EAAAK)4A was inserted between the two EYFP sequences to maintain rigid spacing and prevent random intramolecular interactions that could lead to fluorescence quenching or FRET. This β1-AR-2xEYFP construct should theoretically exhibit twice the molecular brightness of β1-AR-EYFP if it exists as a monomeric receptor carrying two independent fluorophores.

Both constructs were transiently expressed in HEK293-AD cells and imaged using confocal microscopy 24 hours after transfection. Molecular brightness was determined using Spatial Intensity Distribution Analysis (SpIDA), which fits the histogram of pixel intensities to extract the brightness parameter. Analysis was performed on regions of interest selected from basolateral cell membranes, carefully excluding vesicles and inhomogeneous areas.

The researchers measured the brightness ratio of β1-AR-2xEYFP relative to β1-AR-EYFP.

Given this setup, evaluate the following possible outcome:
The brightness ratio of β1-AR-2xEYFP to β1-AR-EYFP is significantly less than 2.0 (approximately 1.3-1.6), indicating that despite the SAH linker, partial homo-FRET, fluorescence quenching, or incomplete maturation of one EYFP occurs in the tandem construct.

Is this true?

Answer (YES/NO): NO